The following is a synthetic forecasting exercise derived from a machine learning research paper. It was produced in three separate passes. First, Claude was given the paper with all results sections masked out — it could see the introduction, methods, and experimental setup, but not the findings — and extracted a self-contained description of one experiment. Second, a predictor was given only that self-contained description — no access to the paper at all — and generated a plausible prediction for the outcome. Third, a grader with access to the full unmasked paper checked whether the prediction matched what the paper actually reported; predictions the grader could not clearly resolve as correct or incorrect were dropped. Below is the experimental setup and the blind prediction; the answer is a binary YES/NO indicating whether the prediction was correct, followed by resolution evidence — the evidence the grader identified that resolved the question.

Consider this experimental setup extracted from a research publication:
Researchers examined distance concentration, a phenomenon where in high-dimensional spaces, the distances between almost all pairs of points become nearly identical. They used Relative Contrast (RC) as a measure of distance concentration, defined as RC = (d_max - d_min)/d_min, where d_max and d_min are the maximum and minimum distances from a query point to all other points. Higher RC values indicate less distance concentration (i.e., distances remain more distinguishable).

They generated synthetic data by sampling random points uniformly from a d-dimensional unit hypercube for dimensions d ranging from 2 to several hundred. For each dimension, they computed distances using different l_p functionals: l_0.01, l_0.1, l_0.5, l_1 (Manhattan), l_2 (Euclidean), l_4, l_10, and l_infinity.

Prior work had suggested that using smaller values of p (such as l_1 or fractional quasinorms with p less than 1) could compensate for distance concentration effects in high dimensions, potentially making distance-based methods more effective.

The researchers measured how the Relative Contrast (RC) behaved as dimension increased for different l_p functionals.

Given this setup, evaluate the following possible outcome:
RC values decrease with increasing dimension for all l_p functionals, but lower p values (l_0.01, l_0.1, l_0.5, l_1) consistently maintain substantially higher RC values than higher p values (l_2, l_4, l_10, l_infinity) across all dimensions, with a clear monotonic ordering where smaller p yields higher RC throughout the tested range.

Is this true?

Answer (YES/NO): NO